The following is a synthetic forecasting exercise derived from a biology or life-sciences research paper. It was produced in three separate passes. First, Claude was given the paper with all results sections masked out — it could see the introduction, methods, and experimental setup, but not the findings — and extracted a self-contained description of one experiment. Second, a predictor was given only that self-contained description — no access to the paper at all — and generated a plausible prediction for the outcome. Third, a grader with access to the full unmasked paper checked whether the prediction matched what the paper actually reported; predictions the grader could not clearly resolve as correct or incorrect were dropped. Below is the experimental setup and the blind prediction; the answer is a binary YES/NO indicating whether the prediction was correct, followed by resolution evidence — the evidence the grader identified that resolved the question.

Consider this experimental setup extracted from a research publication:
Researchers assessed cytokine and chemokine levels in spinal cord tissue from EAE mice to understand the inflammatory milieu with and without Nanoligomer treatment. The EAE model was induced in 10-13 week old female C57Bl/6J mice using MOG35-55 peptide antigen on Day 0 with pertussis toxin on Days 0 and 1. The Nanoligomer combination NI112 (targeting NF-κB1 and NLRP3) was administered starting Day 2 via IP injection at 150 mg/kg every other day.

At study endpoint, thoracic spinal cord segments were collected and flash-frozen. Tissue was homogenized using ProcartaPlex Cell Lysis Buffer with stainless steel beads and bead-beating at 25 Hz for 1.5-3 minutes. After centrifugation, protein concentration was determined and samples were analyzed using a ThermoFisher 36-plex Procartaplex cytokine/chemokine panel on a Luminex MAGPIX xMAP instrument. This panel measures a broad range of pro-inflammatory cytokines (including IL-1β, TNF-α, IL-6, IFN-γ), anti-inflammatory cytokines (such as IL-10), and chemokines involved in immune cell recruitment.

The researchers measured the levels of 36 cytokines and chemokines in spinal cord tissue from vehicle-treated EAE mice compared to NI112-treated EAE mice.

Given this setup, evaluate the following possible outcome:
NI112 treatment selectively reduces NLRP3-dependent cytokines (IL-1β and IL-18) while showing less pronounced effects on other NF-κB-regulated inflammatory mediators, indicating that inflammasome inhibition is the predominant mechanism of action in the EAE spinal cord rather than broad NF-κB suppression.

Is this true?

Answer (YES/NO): NO